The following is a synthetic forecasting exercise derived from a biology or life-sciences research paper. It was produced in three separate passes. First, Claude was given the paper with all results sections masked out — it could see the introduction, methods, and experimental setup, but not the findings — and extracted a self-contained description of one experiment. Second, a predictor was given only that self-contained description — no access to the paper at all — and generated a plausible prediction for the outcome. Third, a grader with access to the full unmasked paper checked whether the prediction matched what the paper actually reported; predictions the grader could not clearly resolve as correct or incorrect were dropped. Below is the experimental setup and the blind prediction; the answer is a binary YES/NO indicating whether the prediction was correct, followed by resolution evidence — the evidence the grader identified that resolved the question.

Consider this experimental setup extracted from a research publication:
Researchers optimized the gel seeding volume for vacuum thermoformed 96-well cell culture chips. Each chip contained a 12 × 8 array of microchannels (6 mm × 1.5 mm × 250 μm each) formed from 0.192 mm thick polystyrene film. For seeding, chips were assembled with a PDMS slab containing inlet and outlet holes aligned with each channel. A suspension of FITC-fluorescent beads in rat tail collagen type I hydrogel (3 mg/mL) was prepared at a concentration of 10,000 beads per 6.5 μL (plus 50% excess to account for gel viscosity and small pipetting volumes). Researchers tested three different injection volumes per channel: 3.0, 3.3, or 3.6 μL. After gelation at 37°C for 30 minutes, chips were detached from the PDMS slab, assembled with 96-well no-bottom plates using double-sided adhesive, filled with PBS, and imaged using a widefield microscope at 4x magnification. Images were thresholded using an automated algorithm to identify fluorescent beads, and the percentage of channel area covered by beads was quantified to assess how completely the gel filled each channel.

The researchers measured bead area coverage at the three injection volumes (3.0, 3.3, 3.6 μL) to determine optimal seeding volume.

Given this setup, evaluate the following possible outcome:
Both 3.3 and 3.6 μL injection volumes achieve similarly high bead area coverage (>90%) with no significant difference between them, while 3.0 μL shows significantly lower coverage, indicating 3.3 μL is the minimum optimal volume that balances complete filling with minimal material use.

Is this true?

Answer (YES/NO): NO